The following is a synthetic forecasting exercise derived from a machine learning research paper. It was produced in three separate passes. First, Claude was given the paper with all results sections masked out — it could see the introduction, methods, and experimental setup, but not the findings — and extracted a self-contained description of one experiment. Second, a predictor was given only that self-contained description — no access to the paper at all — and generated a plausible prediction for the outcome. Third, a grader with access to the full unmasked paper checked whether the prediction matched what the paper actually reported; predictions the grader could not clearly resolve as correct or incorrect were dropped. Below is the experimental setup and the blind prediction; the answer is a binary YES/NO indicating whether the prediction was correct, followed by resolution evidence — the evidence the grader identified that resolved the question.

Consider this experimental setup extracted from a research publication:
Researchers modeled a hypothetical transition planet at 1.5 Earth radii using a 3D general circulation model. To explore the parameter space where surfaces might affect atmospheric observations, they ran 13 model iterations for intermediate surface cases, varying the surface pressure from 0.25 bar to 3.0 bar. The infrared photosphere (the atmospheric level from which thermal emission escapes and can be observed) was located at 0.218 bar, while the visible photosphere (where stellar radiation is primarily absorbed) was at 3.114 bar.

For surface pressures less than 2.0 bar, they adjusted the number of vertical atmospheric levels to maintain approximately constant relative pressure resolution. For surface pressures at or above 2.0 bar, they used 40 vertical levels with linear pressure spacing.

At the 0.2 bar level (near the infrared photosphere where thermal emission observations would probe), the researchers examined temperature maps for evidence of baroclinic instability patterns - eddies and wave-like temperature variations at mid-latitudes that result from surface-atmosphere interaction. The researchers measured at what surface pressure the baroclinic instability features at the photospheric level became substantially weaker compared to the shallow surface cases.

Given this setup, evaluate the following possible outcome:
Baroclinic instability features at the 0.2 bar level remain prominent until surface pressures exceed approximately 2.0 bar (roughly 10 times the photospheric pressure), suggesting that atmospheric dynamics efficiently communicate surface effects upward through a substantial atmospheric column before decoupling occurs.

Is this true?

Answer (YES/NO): NO